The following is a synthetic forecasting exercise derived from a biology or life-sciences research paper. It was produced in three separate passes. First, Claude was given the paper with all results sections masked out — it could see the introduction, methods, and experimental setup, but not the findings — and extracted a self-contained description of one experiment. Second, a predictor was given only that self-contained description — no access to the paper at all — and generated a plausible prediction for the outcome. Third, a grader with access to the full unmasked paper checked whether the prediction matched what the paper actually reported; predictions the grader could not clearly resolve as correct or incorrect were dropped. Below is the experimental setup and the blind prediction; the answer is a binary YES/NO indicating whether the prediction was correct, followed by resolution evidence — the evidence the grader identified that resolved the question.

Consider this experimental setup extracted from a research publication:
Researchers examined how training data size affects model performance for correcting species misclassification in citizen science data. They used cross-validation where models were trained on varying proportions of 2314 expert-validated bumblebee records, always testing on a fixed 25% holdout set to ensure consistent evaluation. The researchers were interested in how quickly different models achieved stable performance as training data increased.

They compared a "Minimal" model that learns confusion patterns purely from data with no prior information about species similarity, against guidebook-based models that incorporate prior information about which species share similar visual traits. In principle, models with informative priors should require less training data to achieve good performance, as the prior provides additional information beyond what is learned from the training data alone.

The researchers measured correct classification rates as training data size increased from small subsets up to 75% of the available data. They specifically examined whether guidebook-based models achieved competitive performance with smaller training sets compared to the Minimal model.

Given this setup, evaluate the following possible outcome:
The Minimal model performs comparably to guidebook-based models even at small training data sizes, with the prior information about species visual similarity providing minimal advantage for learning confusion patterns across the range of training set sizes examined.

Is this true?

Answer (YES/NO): NO